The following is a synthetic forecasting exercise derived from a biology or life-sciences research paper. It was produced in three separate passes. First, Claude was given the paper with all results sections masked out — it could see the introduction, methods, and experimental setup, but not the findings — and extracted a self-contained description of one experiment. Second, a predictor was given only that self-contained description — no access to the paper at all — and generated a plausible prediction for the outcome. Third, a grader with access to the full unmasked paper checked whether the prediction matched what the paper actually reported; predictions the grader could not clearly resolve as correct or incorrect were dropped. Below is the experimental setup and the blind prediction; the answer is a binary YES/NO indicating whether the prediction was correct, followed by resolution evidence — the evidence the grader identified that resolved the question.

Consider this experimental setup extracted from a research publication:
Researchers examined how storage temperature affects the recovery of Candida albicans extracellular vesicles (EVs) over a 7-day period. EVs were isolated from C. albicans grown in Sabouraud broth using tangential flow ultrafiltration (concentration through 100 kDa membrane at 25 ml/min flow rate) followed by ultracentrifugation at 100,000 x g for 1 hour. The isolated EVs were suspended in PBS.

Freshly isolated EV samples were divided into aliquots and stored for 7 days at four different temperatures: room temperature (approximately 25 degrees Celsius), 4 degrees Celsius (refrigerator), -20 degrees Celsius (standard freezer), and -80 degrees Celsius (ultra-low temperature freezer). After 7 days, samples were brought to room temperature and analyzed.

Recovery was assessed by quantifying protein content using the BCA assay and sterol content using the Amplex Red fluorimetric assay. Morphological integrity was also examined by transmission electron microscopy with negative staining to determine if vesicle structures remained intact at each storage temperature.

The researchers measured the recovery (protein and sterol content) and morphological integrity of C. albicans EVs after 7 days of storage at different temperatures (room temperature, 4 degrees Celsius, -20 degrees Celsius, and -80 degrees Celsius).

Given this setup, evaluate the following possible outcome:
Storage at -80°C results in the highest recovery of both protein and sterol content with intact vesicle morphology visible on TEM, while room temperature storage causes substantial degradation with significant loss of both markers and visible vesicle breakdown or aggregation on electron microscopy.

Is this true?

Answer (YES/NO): NO